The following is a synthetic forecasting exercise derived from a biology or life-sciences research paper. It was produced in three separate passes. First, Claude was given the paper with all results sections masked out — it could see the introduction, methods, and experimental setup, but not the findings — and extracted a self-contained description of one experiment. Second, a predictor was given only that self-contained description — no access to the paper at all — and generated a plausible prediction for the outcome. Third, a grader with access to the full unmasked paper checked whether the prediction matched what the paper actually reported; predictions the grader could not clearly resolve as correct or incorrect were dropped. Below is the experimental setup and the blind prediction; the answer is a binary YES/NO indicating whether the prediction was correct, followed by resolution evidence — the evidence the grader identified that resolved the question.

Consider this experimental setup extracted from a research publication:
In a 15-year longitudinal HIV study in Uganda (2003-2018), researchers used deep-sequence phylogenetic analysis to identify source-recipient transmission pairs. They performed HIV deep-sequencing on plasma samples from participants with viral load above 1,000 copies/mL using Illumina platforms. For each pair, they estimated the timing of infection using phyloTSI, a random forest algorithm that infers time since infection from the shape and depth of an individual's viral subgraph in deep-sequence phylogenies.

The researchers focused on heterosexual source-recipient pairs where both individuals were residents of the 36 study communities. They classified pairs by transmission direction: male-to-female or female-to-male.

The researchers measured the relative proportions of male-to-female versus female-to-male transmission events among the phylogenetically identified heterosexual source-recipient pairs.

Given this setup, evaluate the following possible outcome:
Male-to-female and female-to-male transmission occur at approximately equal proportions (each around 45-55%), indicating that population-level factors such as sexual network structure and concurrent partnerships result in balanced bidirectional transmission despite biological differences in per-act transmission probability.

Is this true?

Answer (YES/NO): NO